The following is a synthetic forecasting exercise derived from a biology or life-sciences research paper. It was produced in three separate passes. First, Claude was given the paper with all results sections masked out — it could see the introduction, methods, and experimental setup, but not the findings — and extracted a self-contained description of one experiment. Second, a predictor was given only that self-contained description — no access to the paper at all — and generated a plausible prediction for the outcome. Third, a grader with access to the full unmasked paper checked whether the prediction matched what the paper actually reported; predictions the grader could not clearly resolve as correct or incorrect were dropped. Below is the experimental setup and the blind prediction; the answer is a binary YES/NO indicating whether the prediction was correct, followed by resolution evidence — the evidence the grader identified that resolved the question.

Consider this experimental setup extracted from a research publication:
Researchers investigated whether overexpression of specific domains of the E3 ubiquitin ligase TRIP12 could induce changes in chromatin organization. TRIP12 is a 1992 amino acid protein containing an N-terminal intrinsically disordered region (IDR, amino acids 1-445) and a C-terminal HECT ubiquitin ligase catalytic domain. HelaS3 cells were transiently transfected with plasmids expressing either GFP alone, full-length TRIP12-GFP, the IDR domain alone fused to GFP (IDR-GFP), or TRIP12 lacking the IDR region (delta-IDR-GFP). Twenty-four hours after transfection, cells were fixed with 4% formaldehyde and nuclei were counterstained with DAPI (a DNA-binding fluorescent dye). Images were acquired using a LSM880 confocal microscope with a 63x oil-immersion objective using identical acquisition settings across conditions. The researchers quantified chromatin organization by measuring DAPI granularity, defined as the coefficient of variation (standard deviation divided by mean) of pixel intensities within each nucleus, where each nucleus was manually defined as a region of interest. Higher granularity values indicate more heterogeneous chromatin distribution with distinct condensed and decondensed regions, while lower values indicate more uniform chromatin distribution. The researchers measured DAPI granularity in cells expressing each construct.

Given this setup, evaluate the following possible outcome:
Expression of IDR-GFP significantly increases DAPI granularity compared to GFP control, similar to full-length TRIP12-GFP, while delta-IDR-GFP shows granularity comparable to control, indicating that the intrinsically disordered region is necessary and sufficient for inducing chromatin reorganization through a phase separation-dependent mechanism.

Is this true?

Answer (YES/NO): YES